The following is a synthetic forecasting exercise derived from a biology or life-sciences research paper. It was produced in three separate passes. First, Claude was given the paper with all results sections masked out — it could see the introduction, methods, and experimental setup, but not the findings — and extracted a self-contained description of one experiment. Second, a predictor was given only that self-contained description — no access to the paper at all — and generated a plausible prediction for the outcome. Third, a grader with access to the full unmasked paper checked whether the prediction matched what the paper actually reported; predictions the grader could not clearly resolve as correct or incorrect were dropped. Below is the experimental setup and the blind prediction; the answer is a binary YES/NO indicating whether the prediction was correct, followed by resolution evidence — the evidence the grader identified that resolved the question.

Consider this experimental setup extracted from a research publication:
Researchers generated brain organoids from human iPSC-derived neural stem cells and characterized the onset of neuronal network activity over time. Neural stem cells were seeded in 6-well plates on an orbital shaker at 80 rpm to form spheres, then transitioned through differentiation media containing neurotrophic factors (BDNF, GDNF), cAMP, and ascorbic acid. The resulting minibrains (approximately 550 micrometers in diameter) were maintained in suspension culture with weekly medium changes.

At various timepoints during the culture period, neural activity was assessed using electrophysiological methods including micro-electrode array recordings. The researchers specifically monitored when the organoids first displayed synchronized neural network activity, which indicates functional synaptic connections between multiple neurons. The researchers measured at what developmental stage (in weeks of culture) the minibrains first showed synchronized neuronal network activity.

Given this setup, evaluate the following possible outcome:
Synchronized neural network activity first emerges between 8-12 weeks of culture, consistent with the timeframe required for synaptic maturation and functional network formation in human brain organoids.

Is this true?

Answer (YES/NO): NO